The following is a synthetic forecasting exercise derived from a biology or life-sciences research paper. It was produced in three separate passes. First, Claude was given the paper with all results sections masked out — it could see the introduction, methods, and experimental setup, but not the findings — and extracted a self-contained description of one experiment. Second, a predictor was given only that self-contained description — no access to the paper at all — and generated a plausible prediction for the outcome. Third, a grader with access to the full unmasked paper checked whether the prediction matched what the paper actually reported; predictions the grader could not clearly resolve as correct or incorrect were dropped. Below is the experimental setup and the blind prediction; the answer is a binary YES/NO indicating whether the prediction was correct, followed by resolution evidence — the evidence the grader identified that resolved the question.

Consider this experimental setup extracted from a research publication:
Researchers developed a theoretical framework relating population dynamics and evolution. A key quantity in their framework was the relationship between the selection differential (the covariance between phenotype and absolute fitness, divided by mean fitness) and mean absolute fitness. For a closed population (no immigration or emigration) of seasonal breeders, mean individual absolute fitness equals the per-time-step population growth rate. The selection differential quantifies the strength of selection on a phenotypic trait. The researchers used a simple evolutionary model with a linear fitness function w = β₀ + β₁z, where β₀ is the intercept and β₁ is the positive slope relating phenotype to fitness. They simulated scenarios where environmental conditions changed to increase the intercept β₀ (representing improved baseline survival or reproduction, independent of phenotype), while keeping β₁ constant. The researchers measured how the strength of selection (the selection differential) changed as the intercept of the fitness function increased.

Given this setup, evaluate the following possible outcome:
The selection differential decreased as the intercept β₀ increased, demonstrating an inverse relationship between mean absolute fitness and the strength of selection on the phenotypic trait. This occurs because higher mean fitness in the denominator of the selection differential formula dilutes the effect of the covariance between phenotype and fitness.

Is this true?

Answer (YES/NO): YES